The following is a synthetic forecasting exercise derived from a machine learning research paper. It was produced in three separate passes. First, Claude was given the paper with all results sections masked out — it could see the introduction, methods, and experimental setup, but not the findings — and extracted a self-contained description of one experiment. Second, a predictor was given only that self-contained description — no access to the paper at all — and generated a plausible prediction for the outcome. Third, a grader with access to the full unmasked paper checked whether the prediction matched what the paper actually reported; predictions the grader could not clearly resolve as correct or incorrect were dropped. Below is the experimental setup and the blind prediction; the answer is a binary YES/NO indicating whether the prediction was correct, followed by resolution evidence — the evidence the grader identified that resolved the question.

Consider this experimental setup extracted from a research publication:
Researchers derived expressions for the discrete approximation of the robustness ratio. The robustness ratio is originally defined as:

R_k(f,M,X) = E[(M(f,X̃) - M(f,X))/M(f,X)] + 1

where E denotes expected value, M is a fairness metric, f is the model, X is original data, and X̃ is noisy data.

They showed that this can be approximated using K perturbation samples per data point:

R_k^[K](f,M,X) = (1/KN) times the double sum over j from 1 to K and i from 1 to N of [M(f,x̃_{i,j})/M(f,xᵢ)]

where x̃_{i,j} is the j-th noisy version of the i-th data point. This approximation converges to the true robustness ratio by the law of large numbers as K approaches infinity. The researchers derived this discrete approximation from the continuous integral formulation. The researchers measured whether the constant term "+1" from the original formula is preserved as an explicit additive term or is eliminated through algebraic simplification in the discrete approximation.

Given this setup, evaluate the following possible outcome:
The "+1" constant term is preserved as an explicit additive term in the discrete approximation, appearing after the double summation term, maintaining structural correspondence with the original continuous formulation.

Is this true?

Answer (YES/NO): NO